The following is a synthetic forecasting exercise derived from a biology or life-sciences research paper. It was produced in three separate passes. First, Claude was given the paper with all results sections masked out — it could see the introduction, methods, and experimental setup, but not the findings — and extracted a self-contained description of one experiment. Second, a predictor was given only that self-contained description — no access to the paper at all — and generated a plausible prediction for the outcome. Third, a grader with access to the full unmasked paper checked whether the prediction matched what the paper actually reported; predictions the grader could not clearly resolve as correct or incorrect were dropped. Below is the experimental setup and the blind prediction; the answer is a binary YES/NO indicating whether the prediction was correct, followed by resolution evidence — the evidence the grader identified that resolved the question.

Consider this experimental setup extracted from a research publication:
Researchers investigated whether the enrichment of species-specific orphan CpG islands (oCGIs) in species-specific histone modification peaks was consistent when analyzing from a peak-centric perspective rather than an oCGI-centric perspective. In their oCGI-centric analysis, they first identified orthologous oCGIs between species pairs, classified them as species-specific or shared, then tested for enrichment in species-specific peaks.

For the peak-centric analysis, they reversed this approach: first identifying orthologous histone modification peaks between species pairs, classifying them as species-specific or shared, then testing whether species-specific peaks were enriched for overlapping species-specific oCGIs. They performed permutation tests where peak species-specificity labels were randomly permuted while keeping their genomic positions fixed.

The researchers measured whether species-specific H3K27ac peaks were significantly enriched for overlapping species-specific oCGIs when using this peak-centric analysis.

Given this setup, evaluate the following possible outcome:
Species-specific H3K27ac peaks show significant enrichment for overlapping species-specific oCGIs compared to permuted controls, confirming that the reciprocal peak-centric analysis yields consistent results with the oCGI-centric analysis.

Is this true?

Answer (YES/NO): YES